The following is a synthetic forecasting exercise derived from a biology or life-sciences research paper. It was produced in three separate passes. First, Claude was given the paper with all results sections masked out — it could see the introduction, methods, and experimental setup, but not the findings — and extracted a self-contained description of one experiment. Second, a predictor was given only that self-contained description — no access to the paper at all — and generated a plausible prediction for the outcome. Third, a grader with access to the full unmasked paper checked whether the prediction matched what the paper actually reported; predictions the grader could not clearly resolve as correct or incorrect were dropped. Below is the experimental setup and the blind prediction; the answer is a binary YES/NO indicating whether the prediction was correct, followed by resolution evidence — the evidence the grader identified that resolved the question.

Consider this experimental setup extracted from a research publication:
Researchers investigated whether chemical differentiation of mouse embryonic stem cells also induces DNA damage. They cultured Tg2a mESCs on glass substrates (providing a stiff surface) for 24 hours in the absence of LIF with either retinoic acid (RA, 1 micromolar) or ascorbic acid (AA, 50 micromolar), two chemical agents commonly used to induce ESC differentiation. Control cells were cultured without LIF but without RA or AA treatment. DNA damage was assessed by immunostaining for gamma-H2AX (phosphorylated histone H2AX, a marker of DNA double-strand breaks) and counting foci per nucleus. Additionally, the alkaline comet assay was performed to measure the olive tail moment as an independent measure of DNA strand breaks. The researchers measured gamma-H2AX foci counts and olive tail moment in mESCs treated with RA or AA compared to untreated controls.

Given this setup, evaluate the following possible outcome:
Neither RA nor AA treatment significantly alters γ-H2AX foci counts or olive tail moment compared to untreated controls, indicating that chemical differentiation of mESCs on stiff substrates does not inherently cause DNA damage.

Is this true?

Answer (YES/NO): NO